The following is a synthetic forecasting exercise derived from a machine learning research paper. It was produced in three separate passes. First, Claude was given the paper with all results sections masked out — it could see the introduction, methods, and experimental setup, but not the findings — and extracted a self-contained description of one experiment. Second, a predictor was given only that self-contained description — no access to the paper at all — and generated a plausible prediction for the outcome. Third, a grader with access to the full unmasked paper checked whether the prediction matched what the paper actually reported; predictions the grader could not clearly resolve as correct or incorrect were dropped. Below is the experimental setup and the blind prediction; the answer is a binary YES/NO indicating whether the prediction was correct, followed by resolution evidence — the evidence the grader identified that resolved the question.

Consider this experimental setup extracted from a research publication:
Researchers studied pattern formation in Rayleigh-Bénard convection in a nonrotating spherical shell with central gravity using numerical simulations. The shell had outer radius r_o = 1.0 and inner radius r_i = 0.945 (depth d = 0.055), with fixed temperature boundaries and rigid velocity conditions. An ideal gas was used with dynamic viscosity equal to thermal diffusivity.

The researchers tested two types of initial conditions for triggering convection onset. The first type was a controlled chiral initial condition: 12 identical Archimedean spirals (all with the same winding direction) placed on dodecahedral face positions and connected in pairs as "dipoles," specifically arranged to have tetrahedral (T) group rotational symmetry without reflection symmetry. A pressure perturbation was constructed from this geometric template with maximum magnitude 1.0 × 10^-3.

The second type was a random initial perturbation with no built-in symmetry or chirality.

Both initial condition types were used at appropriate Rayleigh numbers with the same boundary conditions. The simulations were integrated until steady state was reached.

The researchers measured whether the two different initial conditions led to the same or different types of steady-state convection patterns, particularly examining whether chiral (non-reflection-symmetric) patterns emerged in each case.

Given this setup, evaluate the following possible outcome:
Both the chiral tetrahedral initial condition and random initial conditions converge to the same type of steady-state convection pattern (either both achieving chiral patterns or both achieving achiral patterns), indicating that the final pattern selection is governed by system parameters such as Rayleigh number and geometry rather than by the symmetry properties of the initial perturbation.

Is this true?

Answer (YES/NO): NO